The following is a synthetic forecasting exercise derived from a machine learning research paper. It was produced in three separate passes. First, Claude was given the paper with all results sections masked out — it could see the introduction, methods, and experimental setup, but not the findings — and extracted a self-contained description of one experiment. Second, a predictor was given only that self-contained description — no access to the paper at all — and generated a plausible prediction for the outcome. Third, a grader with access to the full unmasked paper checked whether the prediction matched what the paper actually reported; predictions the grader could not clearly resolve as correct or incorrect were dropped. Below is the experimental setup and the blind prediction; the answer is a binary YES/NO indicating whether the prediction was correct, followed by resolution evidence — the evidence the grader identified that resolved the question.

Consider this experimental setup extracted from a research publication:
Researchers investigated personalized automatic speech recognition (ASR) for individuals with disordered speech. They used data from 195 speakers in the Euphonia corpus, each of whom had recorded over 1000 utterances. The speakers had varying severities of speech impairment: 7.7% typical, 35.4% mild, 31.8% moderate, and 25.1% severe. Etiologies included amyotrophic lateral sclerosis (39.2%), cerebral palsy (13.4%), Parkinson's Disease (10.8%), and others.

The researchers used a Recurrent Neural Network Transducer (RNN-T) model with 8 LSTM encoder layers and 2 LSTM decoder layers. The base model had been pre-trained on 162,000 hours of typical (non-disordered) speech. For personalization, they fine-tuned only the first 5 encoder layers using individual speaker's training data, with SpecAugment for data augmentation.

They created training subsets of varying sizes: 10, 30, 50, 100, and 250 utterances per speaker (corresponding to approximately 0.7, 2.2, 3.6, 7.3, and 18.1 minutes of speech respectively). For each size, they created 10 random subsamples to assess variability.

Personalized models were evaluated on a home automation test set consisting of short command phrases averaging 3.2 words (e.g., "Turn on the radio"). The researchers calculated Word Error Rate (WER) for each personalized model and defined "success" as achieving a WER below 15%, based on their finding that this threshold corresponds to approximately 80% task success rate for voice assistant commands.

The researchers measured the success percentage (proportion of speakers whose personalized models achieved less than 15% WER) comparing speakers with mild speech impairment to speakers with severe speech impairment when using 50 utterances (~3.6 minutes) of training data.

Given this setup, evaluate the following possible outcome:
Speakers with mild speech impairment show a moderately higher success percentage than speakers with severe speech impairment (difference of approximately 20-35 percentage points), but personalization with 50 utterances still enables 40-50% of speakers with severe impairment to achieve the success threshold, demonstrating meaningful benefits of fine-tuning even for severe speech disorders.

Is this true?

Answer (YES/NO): NO